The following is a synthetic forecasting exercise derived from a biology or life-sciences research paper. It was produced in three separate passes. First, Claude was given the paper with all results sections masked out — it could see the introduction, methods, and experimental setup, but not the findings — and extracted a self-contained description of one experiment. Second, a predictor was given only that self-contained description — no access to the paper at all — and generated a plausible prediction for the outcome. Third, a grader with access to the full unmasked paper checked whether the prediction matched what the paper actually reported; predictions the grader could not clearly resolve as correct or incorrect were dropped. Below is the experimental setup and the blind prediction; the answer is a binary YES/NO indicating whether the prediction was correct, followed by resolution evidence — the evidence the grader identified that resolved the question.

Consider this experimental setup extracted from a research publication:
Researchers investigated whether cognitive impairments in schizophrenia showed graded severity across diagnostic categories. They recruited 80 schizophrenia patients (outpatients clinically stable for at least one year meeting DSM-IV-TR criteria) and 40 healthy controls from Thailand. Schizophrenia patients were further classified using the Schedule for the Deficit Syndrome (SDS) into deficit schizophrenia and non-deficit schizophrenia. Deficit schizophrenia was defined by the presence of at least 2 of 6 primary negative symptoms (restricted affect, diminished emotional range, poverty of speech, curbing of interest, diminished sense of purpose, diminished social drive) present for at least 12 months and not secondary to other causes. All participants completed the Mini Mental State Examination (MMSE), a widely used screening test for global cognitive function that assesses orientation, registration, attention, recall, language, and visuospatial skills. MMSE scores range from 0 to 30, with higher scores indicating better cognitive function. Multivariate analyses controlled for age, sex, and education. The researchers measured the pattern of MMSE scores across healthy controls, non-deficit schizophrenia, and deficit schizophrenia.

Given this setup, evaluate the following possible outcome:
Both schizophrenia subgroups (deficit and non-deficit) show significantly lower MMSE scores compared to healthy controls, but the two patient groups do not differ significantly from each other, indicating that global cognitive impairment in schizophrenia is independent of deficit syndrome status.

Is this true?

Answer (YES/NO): NO